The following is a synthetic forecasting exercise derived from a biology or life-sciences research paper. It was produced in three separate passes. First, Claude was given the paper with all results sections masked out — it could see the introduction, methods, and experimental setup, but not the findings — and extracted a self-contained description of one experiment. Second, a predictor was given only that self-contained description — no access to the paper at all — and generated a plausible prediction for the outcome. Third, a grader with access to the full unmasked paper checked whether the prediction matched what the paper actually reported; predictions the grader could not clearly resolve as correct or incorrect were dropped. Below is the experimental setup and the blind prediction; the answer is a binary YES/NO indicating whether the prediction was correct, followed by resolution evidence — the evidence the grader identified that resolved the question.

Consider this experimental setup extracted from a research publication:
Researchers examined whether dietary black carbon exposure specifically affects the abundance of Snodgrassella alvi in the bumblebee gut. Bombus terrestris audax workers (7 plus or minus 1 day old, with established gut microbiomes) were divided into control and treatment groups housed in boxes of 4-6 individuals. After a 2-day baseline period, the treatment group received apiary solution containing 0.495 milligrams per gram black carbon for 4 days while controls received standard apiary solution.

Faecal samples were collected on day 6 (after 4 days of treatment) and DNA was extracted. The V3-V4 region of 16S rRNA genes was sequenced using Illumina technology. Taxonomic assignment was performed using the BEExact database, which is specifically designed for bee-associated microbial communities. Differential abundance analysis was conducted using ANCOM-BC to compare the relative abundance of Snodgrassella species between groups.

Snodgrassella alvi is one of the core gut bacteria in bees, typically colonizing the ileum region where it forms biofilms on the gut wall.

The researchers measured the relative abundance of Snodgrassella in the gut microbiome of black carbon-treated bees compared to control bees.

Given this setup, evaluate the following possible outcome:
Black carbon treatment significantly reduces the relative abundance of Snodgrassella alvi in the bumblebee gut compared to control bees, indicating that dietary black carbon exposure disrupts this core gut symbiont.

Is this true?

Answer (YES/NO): NO